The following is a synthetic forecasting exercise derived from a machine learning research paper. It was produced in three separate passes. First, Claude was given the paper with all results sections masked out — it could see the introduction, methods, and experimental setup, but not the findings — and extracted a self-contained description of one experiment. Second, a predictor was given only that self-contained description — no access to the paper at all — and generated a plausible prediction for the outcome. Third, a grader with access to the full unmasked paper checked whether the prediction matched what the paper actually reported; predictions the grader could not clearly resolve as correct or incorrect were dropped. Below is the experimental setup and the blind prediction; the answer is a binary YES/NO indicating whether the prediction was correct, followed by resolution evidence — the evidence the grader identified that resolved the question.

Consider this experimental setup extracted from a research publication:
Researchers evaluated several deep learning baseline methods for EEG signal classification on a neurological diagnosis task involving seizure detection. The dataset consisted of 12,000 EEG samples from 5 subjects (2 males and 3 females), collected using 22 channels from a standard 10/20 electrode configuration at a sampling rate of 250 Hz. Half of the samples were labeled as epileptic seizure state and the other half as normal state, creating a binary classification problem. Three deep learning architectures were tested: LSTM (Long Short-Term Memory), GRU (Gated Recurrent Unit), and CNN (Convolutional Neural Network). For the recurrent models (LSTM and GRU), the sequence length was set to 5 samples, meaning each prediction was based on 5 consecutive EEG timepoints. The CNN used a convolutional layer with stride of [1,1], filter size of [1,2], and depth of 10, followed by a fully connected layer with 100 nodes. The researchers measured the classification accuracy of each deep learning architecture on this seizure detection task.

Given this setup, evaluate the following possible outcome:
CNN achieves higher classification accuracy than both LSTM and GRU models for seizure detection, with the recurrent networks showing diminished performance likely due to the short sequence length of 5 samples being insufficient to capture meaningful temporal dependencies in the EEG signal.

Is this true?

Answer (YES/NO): YES